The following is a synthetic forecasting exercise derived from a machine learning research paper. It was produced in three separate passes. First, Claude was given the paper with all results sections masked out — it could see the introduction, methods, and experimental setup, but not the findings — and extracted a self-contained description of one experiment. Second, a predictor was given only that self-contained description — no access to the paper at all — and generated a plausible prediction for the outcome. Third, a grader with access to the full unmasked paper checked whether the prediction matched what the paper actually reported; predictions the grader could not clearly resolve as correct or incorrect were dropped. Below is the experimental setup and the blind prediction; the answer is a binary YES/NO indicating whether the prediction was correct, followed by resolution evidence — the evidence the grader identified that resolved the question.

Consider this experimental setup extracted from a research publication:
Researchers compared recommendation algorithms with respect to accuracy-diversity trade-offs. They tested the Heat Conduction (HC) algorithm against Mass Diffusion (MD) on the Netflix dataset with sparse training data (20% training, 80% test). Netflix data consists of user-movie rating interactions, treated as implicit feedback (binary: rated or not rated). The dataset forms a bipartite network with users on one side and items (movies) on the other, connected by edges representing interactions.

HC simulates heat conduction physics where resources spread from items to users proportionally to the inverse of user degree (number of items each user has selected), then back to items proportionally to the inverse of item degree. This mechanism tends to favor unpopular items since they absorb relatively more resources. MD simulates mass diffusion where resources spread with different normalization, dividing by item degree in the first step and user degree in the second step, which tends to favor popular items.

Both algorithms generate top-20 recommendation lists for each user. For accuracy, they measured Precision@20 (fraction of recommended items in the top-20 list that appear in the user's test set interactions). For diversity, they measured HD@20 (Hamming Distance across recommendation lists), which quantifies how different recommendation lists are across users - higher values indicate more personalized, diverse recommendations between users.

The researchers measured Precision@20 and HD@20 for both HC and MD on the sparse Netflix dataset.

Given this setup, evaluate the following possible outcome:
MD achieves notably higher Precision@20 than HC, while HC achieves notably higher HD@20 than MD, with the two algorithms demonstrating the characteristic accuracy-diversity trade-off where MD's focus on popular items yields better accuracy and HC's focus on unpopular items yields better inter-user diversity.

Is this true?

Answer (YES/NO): YES